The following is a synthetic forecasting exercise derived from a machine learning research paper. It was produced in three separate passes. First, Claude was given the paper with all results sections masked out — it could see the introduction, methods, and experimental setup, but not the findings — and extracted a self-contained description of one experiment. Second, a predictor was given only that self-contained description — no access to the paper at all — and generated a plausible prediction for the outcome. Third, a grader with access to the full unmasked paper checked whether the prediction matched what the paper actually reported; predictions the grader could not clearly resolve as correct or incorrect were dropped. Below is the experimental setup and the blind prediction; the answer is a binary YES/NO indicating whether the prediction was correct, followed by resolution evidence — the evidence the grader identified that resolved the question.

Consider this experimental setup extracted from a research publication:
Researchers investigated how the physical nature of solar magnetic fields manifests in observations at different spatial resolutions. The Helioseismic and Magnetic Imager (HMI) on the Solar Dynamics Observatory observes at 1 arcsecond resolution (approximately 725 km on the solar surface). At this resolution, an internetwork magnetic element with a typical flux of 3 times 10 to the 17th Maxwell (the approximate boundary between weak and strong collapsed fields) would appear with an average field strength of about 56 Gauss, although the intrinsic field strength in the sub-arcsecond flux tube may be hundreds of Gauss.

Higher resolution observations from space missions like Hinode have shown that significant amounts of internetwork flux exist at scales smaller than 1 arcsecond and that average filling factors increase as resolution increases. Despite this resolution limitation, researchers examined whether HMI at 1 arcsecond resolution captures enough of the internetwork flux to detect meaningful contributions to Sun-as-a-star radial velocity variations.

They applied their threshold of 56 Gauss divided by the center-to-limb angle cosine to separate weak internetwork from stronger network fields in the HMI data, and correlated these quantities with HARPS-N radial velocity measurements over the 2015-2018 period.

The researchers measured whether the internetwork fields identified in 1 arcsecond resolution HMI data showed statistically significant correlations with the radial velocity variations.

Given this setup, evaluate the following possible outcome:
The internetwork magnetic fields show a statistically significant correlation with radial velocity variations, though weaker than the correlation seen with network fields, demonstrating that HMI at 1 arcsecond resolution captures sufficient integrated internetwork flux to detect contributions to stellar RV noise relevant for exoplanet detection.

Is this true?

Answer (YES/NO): YES